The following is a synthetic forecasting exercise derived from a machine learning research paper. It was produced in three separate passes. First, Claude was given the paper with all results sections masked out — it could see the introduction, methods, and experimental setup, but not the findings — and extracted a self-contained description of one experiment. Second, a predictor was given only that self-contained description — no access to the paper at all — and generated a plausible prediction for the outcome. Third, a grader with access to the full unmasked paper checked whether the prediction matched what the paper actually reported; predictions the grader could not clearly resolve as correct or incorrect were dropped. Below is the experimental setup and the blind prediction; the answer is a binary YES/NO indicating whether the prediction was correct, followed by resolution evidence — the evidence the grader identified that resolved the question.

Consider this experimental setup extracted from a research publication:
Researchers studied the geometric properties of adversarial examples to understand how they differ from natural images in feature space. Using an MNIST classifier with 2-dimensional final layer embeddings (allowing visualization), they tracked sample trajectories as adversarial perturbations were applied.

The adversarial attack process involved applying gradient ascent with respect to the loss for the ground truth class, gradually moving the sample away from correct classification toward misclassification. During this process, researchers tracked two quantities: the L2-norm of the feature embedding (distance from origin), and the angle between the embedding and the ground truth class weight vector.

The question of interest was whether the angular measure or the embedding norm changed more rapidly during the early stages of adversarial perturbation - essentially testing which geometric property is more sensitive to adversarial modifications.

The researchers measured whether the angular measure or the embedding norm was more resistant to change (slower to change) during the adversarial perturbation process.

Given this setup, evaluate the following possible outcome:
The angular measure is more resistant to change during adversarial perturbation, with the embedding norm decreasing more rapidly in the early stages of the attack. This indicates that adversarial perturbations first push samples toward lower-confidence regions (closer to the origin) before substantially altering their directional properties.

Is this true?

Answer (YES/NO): YES